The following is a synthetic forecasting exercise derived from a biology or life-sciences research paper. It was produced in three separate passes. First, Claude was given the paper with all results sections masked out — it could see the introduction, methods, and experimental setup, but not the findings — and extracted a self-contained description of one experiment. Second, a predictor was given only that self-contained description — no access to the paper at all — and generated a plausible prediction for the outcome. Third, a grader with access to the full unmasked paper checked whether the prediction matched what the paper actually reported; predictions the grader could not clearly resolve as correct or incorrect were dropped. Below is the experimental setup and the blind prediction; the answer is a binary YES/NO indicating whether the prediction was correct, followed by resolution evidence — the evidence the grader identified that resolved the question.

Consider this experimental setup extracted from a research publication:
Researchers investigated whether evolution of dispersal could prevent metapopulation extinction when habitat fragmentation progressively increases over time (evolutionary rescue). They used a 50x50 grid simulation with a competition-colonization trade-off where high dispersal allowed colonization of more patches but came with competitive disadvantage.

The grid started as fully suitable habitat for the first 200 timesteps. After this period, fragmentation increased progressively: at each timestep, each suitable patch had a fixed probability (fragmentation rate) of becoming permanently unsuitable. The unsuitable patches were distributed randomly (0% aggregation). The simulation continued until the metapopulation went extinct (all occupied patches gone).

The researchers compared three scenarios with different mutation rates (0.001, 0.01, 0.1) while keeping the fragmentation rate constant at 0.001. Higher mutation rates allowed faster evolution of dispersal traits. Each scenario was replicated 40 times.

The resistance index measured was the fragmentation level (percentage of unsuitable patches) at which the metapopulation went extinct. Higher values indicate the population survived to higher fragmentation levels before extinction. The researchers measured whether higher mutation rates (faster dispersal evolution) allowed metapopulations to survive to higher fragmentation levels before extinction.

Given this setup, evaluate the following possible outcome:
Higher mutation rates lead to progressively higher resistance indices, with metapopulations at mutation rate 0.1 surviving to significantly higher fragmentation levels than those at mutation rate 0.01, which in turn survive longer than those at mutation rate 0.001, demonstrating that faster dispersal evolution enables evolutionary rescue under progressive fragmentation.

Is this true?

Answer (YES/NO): NO